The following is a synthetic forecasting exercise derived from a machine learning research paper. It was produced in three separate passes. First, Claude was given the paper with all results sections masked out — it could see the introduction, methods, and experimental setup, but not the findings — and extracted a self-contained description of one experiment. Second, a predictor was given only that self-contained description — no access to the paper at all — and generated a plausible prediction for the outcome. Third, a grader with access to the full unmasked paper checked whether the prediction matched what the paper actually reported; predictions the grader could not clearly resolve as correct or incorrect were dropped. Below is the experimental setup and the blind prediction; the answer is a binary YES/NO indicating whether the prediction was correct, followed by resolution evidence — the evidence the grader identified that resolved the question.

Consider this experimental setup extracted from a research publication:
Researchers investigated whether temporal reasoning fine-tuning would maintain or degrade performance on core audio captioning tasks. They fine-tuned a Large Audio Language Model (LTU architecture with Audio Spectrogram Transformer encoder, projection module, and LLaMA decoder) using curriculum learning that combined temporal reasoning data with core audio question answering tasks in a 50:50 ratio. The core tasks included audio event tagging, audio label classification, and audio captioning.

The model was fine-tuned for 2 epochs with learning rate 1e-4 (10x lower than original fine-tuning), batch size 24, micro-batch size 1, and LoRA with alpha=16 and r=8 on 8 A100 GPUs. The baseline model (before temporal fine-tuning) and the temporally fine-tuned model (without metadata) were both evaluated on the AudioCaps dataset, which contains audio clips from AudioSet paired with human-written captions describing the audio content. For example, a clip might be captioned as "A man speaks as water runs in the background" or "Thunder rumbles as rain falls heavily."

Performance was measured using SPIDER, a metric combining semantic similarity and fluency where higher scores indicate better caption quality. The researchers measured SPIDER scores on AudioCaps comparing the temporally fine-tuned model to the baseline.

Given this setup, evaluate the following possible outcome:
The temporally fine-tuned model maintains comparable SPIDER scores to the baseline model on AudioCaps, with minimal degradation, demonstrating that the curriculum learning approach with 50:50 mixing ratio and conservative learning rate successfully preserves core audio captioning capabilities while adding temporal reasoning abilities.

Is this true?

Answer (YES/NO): NO